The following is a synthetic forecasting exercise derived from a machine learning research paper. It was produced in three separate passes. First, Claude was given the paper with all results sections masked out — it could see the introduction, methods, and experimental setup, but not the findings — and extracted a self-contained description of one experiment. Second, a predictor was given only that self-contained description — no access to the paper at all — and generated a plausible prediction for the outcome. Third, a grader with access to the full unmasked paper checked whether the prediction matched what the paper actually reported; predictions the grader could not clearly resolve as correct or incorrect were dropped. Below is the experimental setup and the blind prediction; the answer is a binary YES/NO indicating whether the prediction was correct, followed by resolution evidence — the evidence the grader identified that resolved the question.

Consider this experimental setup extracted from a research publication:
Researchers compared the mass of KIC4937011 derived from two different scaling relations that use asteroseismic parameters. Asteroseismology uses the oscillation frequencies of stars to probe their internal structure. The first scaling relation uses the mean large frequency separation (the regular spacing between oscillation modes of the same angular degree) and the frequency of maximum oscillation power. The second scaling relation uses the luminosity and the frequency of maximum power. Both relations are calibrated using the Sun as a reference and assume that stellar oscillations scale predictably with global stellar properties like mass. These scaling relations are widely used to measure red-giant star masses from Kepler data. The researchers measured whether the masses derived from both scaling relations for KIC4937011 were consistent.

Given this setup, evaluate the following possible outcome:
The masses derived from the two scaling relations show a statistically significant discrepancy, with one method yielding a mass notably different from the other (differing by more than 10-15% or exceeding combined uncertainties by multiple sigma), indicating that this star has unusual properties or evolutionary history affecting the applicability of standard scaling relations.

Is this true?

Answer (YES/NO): NO